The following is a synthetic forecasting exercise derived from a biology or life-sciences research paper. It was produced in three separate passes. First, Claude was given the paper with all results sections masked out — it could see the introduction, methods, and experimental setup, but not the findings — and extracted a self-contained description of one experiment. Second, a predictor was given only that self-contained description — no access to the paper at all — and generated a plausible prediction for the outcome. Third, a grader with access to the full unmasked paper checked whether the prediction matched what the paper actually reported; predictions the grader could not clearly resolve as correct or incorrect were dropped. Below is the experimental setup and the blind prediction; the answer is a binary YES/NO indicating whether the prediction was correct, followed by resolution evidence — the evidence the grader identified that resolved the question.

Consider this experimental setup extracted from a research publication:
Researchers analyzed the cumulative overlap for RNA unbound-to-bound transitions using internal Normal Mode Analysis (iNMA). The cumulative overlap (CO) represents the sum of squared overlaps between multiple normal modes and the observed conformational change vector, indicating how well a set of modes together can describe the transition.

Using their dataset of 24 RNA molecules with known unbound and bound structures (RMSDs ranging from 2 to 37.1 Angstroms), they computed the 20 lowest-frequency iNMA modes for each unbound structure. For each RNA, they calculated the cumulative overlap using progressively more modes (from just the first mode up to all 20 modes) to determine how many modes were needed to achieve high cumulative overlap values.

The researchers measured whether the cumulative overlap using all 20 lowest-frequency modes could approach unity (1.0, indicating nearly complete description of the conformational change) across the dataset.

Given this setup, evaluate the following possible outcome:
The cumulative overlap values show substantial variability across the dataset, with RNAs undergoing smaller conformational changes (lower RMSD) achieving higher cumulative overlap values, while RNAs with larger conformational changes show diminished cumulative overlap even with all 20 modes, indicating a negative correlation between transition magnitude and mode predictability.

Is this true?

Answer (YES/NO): NO